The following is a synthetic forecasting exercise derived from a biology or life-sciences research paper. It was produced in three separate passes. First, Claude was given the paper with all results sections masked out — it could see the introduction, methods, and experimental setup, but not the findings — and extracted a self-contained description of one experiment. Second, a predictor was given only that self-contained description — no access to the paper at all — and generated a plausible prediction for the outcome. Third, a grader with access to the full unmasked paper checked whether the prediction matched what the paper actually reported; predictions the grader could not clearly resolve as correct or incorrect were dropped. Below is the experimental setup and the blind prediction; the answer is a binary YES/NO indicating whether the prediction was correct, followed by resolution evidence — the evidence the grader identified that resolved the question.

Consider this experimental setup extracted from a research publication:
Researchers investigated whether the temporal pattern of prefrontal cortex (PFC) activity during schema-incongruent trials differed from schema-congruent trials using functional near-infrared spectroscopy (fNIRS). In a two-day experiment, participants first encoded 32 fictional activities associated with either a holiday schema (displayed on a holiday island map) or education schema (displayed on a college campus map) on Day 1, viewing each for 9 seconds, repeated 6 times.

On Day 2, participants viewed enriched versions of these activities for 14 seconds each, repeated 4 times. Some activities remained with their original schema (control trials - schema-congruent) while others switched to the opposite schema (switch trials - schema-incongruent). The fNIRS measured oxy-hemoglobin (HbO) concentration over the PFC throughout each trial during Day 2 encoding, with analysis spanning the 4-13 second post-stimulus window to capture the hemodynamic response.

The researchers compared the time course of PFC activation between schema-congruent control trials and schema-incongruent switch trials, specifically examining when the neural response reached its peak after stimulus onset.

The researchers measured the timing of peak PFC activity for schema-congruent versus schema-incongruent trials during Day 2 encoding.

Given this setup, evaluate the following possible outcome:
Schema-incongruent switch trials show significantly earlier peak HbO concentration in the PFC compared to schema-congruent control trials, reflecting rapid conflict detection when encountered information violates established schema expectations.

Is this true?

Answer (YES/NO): NO